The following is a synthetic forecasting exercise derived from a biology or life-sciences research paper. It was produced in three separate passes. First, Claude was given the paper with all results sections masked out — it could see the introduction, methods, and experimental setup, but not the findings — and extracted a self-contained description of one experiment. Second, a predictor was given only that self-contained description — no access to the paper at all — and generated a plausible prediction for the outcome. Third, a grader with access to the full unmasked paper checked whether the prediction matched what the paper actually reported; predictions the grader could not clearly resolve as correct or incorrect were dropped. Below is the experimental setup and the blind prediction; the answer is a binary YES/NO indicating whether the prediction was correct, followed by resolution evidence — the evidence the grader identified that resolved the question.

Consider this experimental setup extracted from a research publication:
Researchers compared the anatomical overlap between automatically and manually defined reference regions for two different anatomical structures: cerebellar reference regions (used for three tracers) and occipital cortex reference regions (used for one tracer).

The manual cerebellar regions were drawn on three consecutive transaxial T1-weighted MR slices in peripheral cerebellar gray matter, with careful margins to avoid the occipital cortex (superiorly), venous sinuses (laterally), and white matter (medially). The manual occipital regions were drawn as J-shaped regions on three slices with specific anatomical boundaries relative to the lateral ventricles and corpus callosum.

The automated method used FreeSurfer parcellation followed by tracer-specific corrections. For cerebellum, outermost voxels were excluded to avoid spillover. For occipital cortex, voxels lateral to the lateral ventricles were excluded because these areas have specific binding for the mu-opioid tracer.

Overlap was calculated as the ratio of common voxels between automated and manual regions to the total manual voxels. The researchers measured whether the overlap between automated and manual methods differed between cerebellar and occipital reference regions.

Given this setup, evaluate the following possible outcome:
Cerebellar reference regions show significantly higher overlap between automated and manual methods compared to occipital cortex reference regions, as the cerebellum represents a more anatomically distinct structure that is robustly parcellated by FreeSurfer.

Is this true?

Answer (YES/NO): YES